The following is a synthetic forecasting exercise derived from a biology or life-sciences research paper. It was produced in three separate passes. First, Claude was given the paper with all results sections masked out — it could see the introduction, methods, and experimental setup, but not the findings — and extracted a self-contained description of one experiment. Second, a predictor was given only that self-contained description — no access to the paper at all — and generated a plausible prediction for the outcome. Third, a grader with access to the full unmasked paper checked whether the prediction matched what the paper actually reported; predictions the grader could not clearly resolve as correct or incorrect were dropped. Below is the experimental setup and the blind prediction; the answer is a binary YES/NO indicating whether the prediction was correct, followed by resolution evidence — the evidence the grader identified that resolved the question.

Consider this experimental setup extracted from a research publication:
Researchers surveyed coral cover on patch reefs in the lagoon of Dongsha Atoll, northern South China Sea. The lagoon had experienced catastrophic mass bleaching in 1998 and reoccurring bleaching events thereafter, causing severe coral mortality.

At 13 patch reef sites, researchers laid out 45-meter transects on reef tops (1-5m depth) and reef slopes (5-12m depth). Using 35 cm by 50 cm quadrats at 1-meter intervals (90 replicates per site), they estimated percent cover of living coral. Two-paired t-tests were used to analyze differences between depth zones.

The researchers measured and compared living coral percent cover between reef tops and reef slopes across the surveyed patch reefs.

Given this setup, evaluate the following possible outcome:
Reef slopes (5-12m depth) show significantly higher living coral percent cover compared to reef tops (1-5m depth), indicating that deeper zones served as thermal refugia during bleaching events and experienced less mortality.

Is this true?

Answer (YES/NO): NO